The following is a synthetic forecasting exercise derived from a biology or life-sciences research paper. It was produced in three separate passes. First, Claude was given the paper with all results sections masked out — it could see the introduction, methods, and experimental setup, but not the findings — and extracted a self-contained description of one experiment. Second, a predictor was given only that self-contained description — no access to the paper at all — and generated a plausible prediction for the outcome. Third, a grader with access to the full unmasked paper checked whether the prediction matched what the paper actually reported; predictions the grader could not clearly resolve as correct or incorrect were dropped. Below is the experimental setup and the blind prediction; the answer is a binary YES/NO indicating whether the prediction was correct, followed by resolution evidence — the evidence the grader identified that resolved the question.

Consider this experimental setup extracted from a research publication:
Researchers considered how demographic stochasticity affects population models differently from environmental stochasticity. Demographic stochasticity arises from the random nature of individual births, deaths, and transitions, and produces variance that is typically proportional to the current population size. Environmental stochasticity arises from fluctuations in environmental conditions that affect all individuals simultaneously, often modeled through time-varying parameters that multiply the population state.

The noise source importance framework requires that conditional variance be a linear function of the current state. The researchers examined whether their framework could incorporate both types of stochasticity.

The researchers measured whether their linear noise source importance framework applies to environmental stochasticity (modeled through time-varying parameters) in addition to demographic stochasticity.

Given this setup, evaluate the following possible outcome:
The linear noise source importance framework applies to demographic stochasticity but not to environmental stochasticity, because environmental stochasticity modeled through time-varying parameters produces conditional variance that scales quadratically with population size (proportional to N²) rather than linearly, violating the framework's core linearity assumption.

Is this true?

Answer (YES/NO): NO